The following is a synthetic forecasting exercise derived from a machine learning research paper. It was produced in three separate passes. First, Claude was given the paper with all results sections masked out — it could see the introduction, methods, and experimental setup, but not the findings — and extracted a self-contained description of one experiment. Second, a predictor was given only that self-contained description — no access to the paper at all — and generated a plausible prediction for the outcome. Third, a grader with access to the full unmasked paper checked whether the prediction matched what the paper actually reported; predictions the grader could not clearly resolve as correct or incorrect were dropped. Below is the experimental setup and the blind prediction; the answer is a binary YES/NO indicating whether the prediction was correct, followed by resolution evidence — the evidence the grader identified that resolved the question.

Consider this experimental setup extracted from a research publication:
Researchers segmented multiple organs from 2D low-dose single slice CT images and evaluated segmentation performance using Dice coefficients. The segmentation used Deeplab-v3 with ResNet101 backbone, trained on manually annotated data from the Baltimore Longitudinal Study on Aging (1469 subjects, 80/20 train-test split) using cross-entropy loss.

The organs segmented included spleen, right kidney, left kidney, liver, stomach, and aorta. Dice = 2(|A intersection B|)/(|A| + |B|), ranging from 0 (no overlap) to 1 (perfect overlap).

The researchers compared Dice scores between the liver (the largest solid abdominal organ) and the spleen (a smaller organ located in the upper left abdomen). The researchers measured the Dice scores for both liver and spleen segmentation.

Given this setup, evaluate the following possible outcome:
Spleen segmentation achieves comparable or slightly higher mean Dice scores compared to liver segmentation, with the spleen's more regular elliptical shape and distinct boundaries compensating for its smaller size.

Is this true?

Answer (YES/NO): NO